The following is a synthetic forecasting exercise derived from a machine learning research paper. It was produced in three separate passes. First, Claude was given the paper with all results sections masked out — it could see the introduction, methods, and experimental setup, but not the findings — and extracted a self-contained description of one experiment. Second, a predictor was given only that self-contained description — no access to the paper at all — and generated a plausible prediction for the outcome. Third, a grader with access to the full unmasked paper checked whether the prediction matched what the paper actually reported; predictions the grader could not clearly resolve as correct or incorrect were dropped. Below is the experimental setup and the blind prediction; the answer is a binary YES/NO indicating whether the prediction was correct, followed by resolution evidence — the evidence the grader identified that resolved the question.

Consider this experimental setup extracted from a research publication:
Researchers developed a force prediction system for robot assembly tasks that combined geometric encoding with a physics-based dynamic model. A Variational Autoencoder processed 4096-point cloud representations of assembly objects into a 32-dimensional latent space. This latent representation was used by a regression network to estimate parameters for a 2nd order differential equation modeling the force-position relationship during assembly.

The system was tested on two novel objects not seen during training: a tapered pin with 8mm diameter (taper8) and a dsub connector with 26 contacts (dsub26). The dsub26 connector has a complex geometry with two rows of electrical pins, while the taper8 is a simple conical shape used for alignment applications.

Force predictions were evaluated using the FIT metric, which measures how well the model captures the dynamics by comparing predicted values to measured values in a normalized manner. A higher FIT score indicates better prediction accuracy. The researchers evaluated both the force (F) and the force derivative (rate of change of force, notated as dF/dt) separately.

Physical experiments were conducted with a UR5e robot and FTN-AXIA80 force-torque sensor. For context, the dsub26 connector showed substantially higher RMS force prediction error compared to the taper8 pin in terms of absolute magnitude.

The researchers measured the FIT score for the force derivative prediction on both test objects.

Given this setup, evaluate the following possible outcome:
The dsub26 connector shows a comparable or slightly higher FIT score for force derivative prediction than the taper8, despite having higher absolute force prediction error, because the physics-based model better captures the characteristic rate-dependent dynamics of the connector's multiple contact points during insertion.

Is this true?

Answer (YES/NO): NO